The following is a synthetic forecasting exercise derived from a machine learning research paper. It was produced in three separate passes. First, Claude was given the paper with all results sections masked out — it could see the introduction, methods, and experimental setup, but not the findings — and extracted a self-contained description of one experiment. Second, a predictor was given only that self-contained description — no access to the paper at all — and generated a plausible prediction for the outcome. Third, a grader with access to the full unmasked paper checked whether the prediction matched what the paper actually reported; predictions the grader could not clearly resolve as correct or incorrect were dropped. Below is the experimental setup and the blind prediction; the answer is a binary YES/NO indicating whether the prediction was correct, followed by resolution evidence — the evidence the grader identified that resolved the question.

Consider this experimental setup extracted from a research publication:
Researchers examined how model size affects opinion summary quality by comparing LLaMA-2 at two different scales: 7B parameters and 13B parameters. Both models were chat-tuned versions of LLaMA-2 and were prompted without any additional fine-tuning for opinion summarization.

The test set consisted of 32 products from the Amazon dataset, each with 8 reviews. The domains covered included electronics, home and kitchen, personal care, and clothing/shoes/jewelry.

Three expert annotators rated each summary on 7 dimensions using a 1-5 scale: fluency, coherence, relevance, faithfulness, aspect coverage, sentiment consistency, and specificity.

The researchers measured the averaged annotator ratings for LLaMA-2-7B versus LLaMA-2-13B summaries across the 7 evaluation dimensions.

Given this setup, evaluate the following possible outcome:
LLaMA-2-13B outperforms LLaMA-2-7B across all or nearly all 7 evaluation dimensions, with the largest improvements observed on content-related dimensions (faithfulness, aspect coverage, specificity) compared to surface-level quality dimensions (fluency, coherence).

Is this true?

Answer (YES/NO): NO